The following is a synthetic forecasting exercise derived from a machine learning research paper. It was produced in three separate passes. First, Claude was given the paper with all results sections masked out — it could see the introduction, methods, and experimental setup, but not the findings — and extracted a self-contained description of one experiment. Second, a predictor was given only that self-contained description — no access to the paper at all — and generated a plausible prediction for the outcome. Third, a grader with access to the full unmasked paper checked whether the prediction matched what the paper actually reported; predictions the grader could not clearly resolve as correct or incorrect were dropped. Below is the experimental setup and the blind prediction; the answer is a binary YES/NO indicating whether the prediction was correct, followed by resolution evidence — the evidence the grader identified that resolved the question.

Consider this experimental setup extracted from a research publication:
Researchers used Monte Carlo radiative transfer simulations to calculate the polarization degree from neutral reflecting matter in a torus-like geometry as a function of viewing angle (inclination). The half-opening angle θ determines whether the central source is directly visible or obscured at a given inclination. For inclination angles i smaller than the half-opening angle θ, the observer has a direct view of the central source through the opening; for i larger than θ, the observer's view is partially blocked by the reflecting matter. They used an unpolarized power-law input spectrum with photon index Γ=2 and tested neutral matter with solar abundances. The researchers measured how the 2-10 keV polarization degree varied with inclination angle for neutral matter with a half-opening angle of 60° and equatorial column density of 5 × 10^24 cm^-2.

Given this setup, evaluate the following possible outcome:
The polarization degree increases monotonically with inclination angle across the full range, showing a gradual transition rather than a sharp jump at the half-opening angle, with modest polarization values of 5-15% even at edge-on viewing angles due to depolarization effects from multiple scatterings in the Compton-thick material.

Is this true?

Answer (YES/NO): NO